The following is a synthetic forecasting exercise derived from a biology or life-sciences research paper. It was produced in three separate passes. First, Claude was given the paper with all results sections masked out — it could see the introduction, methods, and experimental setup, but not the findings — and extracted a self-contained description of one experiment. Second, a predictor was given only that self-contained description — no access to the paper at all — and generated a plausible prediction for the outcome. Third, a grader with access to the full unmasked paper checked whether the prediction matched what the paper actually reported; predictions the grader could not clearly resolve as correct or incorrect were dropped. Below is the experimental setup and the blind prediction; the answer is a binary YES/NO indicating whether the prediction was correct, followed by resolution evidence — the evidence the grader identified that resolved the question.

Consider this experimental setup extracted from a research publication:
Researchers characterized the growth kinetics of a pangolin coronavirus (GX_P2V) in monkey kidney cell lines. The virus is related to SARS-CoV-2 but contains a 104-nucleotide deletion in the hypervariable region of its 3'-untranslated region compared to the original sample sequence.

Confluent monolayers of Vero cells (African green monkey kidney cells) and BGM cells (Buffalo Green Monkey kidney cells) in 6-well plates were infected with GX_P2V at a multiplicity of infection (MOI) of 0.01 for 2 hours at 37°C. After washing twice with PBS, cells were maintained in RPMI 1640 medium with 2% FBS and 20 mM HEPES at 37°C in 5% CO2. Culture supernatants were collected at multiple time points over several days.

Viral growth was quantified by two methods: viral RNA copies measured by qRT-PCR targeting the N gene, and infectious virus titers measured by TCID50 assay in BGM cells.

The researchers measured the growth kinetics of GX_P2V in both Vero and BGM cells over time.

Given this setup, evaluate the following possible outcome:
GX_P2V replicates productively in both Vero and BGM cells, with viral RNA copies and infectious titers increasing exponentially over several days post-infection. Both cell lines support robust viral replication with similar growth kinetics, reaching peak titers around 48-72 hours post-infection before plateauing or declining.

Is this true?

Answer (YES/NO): YES